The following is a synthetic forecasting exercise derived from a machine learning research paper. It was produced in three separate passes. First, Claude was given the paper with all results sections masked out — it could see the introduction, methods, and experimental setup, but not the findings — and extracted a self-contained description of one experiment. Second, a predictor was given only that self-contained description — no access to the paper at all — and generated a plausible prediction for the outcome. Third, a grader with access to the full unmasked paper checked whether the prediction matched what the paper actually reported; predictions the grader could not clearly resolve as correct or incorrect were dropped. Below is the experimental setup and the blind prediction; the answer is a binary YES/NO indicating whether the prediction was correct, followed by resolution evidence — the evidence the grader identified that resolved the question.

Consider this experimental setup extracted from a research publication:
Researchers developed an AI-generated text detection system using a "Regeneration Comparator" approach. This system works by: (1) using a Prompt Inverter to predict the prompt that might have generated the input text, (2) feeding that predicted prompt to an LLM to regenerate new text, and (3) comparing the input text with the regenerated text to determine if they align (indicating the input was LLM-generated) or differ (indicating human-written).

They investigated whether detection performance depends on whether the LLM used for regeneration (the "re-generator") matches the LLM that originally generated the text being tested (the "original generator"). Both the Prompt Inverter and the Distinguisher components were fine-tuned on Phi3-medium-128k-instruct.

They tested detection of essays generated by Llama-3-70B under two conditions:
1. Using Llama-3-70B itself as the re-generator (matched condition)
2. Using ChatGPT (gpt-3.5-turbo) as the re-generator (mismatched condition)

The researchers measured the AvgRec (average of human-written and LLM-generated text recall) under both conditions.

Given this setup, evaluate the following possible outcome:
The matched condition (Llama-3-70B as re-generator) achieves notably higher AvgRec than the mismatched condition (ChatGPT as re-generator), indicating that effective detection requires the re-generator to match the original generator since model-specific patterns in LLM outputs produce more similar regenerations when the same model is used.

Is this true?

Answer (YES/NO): NO